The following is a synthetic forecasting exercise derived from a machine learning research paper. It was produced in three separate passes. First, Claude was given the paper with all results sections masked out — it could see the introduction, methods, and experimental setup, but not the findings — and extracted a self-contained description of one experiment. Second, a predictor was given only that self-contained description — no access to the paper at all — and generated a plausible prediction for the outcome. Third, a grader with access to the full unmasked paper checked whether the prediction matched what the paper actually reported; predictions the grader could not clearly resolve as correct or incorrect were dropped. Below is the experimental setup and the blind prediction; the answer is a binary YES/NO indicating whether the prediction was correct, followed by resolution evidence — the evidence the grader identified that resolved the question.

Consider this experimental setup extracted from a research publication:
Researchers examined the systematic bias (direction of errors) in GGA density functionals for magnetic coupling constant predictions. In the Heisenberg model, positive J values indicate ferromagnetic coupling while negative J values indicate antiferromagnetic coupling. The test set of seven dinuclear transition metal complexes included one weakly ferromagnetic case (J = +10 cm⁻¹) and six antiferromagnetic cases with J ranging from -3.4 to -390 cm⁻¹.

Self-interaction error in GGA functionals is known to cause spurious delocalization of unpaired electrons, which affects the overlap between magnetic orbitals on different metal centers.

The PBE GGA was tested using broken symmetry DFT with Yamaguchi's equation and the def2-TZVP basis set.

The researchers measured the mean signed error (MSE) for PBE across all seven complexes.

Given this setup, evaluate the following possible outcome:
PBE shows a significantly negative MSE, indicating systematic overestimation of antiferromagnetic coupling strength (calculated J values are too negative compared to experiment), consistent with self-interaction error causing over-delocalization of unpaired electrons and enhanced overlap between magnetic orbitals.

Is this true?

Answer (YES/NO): YES